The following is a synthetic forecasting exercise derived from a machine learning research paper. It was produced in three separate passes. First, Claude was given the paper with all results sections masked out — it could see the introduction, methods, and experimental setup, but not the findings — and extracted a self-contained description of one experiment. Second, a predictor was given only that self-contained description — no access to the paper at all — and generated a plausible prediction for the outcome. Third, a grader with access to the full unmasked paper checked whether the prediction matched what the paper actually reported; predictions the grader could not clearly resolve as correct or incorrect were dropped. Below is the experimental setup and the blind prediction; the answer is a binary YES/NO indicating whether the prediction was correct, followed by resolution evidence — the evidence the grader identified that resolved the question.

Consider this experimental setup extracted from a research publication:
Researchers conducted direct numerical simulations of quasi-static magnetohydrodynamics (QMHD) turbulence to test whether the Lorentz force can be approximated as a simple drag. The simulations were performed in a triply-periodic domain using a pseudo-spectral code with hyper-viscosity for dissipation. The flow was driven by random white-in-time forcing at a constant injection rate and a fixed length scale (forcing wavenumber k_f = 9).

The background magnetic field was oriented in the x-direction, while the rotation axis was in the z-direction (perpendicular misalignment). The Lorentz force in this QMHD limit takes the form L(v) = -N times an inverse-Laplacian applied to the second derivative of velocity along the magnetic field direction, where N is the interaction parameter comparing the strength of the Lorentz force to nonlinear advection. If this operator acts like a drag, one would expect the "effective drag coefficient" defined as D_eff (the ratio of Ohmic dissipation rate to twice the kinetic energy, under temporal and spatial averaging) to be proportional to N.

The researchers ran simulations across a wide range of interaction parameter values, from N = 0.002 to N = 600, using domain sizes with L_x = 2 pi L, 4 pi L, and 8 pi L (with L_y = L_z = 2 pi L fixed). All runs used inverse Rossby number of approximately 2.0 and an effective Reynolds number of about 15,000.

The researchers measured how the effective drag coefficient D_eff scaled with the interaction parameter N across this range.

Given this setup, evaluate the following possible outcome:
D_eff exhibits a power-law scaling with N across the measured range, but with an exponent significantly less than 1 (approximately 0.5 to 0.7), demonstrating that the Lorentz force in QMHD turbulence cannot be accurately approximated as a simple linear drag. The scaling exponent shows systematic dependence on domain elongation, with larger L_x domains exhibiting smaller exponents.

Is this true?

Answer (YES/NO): NO